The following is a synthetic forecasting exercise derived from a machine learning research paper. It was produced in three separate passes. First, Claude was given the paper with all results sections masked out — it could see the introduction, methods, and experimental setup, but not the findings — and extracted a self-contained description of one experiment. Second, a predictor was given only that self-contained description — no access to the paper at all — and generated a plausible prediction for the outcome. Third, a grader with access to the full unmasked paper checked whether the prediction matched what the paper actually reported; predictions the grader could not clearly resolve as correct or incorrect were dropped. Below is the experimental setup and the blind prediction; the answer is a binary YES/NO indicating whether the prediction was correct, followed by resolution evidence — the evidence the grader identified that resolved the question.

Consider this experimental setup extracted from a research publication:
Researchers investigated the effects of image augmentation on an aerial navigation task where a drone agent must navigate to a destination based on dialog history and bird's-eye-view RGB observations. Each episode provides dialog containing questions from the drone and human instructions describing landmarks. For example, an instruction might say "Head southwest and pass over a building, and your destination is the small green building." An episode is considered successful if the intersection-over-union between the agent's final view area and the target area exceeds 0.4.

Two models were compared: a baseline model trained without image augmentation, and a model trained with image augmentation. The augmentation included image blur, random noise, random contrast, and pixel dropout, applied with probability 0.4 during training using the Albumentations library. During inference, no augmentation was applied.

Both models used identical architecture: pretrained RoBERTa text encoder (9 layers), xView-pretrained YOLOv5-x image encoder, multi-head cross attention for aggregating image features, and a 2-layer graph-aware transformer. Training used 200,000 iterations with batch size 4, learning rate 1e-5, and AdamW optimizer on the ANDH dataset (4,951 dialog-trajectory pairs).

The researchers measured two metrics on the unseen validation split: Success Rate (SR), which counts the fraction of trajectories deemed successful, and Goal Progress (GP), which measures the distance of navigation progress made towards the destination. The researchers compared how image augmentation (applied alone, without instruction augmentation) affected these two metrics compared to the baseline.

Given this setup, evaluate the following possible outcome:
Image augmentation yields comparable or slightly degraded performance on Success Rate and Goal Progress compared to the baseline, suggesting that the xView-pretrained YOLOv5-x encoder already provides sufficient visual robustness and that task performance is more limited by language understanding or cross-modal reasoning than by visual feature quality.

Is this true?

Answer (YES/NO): NO